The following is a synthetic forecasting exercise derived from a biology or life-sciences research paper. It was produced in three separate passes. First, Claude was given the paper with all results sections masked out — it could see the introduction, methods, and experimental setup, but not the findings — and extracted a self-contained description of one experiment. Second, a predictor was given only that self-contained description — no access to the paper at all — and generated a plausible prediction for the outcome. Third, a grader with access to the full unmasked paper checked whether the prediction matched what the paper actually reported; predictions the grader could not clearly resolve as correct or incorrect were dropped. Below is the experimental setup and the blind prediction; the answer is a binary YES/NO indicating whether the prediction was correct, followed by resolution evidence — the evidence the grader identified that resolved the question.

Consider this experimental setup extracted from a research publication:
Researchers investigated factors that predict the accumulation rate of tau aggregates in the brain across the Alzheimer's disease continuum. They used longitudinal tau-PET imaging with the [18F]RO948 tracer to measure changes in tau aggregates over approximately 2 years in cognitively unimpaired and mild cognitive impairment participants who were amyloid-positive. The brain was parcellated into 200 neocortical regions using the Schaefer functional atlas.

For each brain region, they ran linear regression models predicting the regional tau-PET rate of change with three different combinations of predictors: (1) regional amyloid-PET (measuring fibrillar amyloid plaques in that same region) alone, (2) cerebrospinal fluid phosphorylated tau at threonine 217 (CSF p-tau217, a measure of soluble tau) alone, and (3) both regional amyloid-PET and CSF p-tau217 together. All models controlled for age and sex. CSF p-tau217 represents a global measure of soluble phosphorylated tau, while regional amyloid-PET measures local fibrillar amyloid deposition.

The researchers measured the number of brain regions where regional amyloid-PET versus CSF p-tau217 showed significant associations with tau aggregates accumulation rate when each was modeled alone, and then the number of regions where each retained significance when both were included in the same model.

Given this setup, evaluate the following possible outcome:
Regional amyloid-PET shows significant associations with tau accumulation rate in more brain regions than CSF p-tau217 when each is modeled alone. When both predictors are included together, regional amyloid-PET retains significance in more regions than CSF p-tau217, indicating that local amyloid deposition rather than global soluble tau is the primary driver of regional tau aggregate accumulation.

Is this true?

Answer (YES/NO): NO